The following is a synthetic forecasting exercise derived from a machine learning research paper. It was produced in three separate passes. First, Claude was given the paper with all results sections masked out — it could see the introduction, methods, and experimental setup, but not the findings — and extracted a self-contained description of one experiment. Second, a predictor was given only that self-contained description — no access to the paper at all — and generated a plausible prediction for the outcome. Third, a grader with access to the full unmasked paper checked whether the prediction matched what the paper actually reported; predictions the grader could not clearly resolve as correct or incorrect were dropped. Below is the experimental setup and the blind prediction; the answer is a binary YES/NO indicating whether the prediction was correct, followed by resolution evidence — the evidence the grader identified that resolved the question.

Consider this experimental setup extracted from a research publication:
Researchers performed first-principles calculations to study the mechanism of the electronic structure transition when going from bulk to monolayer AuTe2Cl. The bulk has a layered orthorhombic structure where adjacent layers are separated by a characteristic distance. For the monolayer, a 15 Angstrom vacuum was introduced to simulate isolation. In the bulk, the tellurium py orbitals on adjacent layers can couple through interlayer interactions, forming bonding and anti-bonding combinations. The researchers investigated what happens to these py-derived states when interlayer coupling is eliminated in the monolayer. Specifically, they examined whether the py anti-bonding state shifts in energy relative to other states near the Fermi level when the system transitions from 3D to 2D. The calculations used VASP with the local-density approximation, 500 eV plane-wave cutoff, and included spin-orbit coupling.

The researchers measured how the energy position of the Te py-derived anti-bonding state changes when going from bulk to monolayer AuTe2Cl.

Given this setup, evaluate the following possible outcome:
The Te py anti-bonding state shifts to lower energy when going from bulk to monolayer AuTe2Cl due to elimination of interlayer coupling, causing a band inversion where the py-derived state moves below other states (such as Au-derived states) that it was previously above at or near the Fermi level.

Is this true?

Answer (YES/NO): NO